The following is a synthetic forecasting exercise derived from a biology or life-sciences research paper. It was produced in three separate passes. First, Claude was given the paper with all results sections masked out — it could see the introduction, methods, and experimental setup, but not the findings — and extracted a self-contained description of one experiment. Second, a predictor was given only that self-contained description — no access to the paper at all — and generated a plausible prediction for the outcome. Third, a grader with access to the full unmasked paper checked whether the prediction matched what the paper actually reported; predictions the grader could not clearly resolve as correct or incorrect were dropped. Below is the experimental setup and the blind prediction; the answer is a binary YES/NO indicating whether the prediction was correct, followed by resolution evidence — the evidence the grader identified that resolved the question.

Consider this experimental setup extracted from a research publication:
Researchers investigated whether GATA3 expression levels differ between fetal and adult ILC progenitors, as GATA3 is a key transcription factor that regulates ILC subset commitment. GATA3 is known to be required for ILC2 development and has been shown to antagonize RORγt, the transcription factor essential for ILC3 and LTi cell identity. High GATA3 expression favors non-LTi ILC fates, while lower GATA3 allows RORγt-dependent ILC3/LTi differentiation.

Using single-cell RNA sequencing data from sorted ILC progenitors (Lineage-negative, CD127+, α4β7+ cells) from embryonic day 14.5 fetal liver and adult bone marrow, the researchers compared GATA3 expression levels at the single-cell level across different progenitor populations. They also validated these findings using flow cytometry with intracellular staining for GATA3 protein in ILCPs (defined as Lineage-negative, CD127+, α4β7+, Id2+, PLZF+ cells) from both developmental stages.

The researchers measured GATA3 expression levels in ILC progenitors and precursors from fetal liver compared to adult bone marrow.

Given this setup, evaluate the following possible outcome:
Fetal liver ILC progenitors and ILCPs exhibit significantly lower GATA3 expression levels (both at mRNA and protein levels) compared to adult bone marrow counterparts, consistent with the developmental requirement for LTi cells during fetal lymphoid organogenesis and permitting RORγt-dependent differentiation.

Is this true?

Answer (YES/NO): YES